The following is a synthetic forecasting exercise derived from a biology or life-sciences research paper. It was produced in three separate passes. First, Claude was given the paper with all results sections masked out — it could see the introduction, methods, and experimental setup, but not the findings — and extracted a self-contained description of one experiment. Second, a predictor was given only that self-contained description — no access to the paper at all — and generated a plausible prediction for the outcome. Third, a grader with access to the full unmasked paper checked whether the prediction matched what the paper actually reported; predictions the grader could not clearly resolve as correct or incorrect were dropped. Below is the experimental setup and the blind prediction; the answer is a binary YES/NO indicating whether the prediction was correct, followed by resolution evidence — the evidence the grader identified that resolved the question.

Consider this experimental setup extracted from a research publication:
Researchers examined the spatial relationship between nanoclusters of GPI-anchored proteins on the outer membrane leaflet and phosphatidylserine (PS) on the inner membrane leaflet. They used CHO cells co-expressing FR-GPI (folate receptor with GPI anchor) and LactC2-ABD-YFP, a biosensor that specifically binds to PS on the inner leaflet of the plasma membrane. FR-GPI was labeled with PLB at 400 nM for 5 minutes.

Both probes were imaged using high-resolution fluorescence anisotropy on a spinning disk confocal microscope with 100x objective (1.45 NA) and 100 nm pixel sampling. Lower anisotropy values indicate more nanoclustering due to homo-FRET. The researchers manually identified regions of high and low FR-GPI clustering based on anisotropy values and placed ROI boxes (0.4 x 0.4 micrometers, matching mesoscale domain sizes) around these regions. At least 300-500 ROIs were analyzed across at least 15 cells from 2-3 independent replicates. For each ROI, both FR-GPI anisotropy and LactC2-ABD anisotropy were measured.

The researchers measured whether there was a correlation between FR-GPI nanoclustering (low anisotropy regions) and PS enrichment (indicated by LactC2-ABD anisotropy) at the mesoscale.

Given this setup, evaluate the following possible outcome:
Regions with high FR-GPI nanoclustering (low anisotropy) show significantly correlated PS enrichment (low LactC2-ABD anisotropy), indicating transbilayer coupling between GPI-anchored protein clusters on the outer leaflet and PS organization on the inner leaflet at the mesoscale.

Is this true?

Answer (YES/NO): YES